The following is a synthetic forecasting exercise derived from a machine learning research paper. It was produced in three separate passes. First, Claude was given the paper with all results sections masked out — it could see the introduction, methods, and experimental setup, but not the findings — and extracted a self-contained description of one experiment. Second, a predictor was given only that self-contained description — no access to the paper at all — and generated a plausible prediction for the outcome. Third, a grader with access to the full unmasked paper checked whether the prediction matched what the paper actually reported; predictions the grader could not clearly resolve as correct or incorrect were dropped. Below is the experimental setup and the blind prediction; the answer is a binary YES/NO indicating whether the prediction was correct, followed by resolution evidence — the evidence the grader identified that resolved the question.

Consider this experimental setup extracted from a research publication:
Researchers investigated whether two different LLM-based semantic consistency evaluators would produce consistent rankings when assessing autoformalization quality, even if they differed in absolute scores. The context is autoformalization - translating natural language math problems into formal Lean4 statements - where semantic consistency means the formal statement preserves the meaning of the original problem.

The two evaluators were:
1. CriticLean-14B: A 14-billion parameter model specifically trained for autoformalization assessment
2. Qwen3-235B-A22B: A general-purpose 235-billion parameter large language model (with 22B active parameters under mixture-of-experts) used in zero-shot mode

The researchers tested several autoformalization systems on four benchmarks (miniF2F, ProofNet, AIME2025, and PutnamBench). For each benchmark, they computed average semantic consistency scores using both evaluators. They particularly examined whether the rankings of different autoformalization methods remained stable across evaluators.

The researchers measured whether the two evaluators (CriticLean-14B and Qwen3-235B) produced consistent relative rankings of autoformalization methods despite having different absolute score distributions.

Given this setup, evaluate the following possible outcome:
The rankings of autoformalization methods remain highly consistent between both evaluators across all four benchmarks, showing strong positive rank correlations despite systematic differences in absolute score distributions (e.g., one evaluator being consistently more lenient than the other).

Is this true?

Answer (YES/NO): YES